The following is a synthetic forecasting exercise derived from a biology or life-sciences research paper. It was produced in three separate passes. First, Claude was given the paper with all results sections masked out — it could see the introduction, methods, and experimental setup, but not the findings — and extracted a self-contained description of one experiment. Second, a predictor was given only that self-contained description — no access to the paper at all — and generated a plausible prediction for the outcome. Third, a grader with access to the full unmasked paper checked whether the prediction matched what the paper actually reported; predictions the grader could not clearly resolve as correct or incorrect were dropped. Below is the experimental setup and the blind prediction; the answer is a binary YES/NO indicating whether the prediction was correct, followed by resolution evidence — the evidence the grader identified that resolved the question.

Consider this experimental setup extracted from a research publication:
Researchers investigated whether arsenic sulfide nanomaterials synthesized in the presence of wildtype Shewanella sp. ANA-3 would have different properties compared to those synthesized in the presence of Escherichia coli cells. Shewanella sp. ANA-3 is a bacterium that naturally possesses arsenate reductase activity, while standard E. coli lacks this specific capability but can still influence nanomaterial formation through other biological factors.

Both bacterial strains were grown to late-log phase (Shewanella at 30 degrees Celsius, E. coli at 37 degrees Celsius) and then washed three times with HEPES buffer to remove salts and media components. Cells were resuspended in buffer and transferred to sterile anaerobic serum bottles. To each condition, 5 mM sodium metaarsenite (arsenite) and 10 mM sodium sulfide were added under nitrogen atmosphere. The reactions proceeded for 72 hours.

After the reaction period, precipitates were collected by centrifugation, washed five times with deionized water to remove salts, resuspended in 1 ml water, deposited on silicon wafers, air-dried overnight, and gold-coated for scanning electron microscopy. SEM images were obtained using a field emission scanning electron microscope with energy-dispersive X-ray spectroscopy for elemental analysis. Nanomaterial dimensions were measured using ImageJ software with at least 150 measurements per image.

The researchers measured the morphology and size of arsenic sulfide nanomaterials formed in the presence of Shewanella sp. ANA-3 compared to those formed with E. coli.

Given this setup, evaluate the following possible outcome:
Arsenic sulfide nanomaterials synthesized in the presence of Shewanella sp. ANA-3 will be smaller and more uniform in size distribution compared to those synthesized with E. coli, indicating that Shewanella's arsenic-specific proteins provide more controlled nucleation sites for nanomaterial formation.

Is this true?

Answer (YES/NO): YES